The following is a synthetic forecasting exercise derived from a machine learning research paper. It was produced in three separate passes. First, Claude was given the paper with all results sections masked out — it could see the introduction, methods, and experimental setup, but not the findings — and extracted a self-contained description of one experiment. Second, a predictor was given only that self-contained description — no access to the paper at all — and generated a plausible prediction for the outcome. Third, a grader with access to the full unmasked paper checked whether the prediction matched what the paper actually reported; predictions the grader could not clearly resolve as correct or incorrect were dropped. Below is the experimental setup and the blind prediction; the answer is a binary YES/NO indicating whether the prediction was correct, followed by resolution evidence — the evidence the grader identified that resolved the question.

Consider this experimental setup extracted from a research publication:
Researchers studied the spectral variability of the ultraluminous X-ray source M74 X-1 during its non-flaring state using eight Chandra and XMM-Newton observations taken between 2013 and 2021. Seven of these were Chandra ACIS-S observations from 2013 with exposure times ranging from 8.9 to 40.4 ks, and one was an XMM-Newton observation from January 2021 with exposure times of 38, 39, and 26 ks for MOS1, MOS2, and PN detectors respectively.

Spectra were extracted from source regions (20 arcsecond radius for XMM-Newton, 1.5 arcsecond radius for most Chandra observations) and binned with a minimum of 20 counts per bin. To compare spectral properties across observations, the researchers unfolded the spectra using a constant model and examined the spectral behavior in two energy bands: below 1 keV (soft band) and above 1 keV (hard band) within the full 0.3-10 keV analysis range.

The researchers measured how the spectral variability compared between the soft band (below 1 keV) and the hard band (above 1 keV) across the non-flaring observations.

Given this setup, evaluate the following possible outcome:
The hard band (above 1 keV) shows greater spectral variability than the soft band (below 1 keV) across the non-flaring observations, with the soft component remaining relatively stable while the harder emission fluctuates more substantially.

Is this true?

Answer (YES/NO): YES